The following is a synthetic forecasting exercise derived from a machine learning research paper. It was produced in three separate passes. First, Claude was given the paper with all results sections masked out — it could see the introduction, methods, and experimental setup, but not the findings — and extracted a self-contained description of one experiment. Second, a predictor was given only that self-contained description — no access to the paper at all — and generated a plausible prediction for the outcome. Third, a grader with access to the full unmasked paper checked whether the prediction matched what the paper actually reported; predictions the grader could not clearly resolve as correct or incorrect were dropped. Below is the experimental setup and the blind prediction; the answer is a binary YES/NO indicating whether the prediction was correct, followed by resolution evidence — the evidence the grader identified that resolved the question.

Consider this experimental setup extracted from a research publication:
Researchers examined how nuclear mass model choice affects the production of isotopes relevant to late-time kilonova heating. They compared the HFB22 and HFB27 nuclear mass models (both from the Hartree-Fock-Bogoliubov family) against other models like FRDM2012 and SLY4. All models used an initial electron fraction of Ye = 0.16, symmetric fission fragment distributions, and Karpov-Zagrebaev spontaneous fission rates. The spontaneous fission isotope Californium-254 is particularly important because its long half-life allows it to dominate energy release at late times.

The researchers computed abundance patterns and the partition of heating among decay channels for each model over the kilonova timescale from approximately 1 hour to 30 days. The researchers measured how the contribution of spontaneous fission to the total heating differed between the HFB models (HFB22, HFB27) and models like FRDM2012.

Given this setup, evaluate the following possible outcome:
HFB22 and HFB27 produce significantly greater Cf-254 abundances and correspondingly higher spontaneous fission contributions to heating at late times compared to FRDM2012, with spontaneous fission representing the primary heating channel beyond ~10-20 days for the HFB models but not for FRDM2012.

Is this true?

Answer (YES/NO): NO